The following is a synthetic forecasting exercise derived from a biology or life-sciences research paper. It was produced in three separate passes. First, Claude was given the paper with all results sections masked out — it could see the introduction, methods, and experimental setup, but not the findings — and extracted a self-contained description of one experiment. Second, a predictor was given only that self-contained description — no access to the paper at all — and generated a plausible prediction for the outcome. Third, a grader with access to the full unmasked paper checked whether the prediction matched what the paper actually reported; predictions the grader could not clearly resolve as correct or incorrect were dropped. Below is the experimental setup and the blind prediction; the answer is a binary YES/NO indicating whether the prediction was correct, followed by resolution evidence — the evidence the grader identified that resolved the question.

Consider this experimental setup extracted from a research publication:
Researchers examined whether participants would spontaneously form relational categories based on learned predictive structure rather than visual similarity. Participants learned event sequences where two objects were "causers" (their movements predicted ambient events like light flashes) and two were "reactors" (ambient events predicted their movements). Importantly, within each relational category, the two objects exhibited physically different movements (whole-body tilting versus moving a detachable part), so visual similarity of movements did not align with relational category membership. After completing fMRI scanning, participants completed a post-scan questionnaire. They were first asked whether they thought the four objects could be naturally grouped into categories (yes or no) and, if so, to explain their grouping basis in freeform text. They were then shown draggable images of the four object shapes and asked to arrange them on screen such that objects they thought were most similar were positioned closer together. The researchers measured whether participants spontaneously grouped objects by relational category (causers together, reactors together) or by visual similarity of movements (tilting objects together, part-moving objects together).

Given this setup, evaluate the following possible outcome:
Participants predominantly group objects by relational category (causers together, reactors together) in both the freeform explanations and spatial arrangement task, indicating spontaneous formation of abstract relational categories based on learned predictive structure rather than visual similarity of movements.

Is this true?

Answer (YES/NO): YES